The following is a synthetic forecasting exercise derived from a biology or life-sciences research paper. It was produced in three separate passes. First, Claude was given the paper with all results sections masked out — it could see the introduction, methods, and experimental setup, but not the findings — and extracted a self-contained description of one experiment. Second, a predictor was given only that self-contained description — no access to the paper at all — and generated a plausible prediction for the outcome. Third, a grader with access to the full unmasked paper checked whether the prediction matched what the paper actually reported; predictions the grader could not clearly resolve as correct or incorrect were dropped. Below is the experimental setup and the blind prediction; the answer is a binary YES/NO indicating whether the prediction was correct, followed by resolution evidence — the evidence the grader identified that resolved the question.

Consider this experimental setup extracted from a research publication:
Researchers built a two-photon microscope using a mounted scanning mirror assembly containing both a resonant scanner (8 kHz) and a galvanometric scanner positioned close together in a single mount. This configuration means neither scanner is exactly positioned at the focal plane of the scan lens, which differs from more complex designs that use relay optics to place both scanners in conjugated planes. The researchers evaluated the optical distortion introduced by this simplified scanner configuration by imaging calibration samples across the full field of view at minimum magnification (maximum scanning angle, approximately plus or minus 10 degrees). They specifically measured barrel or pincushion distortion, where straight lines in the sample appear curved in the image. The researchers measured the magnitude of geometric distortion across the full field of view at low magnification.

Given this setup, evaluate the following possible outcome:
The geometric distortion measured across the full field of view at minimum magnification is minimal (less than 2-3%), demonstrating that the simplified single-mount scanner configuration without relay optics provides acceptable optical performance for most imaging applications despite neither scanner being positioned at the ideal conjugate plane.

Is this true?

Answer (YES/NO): NO